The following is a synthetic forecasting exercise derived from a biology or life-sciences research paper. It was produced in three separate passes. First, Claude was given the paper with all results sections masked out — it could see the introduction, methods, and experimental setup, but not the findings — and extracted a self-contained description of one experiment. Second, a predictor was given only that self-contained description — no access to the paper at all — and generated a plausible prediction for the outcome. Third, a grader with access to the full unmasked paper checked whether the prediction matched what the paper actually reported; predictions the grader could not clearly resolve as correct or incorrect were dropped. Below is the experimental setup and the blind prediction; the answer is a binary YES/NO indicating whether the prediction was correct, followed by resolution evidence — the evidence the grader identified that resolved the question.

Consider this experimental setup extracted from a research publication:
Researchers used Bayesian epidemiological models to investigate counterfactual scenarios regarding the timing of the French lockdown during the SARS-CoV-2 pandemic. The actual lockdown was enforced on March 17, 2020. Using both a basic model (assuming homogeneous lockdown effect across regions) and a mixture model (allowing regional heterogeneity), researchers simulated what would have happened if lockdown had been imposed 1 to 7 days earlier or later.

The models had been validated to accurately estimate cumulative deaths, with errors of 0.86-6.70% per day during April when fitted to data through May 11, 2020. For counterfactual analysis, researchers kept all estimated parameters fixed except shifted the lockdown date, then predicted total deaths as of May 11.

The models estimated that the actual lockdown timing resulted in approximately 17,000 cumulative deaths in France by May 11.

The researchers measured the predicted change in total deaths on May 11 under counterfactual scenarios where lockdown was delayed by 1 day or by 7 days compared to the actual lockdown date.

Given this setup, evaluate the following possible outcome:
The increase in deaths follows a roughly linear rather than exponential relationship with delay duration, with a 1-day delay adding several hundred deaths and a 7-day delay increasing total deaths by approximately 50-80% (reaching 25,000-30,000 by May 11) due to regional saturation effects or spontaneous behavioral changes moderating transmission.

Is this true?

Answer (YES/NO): NO